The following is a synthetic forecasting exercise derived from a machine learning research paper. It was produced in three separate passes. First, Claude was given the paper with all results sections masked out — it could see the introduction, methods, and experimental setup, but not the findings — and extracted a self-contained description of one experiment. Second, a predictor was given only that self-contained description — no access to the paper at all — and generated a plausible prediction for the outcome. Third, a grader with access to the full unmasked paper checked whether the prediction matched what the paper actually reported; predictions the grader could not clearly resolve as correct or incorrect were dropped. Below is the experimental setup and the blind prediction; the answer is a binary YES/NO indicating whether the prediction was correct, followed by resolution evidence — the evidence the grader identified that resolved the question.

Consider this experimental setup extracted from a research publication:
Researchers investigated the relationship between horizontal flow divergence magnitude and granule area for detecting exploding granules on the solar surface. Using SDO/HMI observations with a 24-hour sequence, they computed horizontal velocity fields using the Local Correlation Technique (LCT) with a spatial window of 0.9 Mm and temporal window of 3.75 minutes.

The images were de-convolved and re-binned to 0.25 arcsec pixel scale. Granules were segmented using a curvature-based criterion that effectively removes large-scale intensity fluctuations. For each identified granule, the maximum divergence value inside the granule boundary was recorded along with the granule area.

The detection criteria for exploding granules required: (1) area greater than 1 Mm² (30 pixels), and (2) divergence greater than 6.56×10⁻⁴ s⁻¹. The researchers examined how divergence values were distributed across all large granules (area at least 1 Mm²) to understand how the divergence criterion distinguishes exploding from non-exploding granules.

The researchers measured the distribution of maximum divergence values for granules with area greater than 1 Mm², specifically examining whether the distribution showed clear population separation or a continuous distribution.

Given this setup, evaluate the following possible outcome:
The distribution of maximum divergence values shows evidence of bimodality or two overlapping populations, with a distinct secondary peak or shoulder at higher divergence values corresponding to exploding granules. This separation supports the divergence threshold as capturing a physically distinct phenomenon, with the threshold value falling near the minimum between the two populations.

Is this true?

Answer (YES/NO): NO